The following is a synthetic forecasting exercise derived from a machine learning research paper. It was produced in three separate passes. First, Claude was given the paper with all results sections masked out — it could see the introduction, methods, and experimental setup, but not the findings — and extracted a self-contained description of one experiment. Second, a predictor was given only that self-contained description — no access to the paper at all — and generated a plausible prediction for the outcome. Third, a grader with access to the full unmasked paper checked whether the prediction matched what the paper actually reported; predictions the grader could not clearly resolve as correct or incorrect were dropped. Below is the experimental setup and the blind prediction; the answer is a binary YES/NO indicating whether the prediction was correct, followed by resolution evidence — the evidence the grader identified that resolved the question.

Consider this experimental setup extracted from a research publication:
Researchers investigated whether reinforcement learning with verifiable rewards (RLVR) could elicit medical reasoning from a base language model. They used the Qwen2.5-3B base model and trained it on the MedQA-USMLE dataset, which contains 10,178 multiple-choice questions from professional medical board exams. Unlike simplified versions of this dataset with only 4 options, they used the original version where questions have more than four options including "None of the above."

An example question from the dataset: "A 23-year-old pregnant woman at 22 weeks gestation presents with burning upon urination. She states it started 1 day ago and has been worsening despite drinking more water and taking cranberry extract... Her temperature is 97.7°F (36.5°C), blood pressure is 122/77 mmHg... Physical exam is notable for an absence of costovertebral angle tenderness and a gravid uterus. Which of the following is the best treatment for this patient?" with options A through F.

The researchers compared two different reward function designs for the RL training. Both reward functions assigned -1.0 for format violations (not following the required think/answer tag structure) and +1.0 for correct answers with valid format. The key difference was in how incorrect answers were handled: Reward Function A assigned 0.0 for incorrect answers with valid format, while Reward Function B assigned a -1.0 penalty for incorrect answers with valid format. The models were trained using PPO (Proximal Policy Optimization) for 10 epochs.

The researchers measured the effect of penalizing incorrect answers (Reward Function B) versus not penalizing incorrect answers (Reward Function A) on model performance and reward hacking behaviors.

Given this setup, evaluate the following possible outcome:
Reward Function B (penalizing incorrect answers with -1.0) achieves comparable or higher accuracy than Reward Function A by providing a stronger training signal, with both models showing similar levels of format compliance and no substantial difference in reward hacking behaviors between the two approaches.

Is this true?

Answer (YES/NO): NO